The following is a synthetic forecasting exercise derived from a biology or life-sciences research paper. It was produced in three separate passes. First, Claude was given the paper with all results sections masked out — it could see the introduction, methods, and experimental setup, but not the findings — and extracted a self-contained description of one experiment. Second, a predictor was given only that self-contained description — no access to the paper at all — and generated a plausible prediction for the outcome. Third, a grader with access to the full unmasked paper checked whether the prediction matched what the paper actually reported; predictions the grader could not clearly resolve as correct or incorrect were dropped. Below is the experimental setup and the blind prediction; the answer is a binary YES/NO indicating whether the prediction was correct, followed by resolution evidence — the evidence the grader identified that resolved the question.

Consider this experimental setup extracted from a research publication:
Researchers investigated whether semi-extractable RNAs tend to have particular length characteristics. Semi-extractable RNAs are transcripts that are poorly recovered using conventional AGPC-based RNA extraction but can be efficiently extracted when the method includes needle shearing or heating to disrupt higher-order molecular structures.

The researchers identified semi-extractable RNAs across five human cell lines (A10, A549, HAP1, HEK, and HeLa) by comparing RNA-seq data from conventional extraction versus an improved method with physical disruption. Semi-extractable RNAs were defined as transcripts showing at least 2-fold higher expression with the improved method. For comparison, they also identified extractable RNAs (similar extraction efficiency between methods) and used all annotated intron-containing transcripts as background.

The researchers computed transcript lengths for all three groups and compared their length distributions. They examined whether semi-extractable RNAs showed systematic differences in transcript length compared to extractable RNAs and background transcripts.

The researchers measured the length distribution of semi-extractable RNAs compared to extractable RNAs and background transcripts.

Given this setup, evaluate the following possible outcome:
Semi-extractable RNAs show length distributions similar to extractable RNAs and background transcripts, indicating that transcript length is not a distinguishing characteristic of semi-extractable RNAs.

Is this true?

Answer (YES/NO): NO